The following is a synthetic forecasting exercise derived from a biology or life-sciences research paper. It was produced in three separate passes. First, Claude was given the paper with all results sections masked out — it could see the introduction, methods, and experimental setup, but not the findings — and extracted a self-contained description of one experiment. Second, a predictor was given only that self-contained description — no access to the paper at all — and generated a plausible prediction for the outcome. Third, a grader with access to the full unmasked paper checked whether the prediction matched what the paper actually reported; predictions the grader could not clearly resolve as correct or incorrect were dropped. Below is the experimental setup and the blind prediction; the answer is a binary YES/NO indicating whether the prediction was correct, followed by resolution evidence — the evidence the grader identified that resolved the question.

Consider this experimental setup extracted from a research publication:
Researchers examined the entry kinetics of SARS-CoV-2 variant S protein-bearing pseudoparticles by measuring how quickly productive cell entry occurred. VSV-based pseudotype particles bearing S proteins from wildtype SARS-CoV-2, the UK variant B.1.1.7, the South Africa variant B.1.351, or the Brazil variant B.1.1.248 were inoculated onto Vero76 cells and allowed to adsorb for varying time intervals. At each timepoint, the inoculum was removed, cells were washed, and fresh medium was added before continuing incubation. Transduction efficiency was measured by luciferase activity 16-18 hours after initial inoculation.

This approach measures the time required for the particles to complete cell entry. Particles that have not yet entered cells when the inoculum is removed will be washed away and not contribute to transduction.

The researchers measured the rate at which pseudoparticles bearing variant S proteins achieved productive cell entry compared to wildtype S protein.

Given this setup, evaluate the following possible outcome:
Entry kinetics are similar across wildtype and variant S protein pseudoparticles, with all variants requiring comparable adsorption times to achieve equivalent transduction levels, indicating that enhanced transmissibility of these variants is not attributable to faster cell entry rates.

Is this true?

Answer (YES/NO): YES